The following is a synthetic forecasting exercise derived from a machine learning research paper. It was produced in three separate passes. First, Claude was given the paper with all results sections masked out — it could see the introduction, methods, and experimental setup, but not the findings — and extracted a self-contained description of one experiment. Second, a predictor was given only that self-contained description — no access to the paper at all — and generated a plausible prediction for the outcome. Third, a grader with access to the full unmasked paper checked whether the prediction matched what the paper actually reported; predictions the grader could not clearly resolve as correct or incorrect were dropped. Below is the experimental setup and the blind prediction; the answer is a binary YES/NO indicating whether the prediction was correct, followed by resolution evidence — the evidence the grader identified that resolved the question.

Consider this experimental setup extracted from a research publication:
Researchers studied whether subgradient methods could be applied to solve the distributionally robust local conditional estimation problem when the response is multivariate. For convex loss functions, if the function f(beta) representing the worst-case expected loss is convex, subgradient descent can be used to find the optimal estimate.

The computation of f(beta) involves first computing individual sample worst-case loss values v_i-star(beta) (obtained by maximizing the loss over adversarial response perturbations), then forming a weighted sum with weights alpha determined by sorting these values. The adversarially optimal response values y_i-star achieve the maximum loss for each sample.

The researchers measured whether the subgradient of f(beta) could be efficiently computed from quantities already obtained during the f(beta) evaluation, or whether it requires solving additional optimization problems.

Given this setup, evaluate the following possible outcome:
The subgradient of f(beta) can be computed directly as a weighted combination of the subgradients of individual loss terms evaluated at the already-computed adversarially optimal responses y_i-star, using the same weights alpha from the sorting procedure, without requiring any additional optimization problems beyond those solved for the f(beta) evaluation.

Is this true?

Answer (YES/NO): YES